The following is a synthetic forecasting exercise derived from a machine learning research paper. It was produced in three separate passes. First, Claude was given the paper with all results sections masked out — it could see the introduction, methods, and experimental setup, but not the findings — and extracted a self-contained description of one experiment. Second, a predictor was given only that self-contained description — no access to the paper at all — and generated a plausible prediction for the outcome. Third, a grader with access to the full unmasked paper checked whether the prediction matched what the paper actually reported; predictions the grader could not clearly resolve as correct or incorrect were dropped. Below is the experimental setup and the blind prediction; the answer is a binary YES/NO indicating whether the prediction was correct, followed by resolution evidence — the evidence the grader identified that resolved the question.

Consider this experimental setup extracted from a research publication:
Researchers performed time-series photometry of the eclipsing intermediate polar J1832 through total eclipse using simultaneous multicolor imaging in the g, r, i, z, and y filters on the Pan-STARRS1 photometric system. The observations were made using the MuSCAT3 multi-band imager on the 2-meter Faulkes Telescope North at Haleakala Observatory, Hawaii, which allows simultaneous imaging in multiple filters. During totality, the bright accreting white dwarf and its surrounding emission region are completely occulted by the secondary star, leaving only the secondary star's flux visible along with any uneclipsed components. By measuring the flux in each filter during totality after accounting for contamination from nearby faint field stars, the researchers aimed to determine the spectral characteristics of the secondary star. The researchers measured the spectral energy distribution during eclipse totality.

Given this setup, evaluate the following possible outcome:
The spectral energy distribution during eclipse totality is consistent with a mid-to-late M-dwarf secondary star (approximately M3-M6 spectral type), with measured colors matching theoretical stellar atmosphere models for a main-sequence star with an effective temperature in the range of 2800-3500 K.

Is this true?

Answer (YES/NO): NO